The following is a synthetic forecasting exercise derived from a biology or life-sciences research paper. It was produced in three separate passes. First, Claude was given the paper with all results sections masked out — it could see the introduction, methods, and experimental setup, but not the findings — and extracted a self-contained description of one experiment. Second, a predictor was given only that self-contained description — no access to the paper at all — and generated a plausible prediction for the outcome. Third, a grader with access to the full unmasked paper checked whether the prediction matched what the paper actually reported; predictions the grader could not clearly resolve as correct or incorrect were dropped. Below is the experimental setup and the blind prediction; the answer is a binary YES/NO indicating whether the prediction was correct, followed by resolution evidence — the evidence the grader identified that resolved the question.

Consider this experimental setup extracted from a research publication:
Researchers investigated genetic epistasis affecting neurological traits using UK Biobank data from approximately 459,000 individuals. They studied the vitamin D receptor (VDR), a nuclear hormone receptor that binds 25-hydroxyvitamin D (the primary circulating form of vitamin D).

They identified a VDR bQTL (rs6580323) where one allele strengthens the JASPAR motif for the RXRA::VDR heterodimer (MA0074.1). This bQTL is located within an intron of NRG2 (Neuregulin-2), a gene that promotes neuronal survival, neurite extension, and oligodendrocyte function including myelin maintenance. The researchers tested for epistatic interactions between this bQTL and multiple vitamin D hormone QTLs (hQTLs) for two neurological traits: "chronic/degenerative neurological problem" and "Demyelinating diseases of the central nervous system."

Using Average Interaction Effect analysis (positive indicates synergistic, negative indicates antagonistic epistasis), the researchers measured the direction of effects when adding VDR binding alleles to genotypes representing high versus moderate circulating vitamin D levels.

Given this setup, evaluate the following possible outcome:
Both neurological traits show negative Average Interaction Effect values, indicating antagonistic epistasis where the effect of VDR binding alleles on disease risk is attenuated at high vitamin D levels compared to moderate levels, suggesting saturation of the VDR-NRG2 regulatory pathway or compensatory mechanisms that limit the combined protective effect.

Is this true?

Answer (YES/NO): YES